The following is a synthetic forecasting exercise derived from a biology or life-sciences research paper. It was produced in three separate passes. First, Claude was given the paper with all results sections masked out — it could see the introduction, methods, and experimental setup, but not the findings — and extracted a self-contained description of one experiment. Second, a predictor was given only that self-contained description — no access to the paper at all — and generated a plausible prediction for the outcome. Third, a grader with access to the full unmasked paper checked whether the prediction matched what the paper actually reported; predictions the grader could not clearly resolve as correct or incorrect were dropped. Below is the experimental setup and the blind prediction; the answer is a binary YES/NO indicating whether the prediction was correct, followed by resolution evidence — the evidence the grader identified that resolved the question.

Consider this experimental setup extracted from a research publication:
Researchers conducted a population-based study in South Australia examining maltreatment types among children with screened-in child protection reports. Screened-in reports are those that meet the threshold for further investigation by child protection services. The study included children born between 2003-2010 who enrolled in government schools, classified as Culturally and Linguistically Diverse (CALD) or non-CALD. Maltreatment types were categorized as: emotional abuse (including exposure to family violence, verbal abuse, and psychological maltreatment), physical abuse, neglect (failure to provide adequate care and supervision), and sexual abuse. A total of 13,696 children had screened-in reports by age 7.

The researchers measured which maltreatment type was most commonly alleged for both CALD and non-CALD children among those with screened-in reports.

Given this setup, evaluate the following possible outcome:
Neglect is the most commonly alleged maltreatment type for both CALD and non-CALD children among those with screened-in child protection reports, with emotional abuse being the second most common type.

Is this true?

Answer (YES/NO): NO